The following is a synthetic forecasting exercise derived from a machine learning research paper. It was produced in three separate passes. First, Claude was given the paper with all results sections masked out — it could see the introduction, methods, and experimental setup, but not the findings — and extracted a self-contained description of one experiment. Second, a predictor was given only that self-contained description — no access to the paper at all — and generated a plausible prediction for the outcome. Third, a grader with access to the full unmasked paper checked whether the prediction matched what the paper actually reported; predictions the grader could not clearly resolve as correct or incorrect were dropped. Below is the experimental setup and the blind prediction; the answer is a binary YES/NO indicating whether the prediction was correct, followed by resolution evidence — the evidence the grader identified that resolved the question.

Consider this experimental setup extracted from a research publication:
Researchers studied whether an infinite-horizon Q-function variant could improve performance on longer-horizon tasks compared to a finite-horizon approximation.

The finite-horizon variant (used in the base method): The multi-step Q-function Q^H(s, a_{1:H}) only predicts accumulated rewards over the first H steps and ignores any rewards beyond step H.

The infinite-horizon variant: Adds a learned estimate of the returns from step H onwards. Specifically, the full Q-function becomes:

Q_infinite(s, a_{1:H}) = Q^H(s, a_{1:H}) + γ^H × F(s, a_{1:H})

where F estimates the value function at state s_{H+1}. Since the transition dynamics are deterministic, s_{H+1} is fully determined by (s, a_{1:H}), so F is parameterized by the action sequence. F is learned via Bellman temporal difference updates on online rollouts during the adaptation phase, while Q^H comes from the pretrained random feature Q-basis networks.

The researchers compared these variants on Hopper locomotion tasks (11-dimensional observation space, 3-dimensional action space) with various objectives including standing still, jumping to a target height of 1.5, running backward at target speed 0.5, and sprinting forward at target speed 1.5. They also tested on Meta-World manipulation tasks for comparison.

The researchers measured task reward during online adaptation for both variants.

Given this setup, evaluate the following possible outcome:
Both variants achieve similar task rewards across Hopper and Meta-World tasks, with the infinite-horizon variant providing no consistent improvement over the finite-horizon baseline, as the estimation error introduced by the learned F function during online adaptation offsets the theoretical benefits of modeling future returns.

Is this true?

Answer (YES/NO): NO